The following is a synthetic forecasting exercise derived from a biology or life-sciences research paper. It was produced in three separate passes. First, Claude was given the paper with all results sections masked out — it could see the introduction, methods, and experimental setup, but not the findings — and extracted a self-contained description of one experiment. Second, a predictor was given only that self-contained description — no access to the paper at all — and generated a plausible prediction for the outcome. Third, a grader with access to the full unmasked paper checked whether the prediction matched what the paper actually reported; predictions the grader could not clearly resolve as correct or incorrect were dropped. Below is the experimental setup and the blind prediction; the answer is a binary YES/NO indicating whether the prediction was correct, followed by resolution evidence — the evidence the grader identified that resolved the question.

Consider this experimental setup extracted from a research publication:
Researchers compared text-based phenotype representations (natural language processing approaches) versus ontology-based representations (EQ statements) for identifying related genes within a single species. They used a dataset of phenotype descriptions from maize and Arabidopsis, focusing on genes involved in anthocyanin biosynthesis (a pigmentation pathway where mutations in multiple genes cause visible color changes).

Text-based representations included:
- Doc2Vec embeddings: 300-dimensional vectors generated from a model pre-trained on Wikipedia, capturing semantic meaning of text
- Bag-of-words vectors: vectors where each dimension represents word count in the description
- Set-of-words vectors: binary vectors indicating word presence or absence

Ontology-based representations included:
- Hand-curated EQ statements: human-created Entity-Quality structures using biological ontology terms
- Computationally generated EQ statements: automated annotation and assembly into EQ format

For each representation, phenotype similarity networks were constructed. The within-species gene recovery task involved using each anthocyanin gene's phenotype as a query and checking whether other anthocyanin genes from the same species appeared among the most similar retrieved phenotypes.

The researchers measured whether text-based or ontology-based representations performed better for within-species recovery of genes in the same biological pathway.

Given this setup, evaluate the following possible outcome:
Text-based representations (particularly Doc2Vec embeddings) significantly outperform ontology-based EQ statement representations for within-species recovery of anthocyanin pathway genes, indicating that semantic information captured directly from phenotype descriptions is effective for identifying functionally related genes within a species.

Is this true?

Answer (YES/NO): NO